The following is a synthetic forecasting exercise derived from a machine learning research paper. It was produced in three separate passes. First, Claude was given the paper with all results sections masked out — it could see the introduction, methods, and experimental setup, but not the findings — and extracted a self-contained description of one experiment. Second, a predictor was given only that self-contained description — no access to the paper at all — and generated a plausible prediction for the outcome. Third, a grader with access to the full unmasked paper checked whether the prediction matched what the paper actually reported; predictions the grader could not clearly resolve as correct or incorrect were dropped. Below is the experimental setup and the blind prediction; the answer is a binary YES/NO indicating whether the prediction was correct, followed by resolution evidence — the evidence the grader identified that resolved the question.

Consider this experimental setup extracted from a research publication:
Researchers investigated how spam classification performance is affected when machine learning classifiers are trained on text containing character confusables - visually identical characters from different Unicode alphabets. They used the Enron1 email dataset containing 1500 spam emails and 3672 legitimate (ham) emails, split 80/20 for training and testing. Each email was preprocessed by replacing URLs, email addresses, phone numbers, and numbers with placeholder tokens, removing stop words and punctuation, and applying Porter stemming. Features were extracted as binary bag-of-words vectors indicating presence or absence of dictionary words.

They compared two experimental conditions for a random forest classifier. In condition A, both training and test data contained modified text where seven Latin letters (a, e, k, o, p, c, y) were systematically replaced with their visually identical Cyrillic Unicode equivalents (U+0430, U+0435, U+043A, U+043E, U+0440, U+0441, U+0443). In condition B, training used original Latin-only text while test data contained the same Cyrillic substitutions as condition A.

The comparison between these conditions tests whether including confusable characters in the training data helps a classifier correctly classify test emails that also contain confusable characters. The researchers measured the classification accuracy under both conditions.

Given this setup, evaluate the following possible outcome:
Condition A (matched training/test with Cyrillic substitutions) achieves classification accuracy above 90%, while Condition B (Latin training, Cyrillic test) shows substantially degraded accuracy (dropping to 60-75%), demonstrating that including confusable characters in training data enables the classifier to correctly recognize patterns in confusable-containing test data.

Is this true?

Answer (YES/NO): NO